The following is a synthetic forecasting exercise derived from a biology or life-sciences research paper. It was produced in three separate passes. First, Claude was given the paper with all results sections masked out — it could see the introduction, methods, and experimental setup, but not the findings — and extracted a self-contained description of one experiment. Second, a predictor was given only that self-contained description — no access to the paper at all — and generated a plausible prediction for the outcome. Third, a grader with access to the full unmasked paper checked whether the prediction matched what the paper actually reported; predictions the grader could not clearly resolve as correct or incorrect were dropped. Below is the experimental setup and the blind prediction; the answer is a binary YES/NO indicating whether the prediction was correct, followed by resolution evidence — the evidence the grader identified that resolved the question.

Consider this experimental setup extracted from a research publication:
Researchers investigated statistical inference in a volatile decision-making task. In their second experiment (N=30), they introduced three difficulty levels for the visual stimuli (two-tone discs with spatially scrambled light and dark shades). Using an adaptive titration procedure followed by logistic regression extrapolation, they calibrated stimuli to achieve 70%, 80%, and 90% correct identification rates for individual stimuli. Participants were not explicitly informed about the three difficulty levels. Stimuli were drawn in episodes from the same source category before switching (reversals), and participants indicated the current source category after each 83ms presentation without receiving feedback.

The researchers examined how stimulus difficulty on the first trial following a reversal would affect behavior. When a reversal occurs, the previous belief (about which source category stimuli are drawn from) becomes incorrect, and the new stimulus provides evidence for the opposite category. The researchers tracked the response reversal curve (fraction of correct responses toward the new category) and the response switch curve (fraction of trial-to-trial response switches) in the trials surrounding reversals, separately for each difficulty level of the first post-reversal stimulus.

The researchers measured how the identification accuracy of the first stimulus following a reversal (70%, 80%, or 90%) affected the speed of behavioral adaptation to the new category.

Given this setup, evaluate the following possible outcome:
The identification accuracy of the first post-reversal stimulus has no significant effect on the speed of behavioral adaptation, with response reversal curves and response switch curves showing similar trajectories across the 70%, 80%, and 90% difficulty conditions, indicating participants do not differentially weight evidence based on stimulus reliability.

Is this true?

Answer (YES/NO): NO